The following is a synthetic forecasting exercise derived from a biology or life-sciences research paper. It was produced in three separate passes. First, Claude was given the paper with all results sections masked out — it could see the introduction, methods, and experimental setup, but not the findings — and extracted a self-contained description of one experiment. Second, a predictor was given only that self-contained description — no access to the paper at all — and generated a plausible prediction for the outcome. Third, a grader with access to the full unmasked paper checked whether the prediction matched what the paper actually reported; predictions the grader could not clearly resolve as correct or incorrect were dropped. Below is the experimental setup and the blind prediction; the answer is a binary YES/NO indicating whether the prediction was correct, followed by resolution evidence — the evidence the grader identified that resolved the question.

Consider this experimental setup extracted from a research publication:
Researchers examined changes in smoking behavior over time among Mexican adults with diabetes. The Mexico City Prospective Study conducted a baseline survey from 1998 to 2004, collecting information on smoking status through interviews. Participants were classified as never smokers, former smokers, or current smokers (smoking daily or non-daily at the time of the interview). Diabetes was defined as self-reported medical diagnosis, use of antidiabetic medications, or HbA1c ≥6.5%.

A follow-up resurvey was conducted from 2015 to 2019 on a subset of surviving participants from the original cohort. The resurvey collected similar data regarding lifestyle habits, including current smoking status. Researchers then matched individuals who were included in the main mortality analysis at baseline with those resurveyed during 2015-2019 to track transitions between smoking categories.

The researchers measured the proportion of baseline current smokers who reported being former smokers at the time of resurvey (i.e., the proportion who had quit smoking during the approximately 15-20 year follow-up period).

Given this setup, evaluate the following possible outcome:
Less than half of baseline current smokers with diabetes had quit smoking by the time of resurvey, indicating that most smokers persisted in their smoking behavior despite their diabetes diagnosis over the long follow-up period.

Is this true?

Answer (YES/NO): NO